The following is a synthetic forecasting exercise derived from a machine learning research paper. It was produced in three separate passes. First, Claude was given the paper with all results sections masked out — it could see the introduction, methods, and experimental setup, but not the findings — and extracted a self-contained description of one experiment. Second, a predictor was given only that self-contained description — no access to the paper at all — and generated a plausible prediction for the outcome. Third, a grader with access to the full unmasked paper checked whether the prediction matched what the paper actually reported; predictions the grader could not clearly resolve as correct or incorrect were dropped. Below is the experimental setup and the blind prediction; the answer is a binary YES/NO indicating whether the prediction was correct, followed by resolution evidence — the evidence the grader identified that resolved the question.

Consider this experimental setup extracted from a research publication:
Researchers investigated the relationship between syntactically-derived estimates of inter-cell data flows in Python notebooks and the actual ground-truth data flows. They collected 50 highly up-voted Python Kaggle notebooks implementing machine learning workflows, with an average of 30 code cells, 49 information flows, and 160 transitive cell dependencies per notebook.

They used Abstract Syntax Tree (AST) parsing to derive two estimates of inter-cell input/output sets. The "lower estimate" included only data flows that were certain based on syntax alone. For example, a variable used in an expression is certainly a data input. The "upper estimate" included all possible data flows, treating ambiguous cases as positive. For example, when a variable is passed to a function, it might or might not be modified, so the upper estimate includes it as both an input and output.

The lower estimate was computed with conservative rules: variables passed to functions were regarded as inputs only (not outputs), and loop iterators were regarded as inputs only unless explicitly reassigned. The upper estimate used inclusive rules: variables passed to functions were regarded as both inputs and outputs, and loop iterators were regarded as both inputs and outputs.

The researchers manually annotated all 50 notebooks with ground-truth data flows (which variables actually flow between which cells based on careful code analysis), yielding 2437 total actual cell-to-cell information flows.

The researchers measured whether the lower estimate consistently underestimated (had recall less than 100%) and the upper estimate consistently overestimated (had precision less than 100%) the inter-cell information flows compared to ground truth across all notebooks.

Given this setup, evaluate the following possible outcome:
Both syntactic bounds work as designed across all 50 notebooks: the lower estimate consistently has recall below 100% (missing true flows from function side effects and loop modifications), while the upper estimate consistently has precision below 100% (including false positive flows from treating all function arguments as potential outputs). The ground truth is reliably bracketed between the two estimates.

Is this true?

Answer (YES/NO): NO